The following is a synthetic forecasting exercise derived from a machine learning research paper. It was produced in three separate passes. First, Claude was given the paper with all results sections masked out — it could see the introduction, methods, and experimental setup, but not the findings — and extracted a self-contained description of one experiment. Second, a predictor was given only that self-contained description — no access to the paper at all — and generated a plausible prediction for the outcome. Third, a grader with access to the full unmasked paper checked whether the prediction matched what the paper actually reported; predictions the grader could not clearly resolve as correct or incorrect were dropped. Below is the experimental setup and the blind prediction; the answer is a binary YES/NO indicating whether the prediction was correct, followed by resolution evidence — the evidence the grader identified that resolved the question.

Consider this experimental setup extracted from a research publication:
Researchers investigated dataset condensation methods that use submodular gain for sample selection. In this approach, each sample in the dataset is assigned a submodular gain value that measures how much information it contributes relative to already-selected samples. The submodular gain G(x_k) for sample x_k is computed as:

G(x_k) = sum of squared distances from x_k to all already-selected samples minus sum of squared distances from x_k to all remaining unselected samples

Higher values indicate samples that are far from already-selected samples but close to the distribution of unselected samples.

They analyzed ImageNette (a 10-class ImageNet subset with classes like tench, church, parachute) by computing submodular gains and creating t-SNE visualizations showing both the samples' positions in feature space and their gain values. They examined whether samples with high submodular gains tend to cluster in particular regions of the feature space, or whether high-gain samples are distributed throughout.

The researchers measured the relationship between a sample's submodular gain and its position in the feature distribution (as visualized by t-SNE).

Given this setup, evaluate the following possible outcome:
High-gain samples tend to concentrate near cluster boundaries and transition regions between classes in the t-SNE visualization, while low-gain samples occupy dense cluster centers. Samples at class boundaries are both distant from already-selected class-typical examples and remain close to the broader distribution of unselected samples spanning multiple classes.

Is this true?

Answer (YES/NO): NO